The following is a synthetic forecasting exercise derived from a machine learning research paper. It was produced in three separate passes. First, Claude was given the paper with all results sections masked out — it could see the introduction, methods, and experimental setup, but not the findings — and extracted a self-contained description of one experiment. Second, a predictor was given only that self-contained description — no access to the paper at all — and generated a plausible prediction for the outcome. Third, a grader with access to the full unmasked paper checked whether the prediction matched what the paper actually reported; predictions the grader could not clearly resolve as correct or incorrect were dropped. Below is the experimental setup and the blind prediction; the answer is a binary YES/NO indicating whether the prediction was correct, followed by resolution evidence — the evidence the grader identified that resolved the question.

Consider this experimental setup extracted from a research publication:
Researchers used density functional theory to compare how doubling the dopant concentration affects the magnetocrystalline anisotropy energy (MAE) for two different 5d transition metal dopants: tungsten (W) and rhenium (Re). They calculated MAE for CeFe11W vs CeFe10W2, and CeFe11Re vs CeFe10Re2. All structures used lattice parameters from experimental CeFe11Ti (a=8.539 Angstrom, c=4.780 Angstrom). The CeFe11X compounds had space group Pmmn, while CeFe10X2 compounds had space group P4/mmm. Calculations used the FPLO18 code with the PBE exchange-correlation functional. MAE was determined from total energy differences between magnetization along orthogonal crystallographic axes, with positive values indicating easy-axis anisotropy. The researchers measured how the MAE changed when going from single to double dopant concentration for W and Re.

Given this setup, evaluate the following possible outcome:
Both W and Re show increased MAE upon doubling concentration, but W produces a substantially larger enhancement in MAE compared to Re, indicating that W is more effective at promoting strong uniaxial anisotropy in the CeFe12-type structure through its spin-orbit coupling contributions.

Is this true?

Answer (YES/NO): NO